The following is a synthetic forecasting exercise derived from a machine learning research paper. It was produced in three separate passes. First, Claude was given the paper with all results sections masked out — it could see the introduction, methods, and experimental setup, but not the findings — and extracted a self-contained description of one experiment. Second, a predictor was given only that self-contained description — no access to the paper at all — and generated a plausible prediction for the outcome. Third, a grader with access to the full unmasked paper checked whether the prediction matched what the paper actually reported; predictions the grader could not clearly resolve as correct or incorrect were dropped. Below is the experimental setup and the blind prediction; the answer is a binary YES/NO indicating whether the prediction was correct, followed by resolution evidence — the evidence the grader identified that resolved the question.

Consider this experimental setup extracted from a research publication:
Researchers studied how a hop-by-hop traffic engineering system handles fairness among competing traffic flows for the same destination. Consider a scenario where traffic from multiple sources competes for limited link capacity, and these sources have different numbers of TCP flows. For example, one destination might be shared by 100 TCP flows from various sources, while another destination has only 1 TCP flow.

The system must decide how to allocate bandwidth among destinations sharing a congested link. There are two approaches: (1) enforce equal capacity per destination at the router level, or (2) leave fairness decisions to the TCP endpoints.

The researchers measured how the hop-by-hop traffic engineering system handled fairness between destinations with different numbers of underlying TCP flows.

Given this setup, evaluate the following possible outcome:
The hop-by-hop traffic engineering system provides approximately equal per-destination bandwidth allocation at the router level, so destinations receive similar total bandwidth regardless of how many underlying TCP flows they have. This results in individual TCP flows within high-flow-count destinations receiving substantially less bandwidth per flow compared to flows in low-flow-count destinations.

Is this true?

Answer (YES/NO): NO